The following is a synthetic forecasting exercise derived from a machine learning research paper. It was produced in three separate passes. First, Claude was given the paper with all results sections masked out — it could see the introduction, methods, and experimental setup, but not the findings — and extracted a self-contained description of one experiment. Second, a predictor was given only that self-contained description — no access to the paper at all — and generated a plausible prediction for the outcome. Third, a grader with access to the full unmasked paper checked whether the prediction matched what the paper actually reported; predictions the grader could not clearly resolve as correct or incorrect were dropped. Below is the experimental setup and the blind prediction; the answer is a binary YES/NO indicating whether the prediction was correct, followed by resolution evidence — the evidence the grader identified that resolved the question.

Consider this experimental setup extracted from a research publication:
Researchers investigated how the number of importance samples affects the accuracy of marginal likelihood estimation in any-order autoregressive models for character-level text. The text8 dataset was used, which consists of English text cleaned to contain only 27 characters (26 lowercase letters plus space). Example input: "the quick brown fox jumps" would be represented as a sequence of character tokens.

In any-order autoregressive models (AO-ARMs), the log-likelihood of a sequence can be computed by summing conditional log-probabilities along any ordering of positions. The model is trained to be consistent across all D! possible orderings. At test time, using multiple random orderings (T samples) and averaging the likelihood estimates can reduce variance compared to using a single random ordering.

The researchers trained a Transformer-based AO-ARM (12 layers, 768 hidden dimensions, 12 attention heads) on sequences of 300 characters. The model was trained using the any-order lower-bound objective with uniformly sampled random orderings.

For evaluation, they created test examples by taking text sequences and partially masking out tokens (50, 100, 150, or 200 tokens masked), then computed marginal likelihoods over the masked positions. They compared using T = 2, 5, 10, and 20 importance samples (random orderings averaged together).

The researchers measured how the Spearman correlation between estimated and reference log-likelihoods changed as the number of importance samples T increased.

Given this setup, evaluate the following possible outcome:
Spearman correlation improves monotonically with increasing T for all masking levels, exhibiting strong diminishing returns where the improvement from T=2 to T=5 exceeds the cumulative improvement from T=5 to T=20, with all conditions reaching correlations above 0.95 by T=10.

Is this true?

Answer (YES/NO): NO